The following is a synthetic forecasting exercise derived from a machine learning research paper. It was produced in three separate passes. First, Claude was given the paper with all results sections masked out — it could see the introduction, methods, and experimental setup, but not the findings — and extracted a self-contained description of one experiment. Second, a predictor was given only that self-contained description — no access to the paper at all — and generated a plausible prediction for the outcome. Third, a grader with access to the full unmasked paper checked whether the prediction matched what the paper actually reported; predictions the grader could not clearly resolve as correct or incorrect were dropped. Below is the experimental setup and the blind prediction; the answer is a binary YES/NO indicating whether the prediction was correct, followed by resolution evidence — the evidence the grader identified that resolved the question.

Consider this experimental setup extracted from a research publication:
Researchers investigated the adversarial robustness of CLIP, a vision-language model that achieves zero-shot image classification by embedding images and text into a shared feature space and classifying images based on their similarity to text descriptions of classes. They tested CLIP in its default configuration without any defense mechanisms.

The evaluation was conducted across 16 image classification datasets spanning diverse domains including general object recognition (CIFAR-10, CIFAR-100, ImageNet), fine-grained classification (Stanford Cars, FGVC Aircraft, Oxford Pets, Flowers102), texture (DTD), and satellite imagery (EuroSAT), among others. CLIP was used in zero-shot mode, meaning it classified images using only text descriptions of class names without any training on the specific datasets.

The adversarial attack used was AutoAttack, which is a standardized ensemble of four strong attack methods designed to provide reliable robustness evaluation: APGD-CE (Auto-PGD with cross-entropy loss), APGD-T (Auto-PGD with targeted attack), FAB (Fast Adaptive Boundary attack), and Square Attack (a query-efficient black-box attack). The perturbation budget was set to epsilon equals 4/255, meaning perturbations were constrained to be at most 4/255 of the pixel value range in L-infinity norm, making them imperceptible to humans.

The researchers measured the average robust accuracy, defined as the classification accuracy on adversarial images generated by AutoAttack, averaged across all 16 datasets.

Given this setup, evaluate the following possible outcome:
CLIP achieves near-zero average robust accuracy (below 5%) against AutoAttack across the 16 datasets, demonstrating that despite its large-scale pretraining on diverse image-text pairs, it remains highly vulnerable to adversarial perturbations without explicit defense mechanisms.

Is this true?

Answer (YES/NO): YES